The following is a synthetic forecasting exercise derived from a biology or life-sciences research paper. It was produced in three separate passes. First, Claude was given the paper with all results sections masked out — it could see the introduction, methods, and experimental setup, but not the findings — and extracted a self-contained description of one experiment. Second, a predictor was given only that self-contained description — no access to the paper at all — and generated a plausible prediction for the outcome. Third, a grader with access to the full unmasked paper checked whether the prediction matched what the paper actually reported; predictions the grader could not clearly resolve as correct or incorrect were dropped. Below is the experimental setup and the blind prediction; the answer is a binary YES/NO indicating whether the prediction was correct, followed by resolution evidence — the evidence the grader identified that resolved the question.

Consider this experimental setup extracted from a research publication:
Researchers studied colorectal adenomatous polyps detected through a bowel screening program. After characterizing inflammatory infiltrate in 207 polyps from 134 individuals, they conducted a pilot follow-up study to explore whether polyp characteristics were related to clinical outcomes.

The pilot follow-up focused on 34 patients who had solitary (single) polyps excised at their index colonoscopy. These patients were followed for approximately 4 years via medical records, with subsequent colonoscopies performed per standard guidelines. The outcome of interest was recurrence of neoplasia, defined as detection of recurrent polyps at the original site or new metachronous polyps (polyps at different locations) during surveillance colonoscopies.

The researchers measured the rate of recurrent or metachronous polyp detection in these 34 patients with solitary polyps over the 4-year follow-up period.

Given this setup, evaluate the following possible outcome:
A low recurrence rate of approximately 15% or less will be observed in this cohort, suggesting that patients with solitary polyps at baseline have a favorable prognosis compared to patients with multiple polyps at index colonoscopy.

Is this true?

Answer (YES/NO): NO